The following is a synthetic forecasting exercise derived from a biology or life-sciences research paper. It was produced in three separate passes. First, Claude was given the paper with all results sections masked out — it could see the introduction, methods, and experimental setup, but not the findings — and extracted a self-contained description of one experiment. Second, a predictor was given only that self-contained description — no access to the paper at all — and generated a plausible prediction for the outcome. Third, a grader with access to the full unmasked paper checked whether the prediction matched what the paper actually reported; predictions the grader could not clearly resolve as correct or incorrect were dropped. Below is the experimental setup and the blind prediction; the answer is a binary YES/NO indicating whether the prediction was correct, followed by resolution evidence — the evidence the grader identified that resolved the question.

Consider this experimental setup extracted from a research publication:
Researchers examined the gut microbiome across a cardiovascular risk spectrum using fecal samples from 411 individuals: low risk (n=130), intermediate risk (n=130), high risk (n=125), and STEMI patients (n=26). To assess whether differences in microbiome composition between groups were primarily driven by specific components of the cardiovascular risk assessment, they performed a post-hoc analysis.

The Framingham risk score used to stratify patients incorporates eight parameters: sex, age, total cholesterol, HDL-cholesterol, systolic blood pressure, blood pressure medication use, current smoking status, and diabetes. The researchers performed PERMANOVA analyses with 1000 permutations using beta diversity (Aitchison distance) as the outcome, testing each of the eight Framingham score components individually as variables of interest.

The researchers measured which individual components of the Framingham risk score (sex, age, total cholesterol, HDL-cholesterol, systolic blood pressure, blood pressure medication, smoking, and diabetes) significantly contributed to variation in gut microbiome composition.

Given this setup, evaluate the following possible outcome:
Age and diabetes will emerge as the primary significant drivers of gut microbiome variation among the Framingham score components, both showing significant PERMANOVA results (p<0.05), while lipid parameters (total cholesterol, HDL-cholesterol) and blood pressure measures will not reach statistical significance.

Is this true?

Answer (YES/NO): NO